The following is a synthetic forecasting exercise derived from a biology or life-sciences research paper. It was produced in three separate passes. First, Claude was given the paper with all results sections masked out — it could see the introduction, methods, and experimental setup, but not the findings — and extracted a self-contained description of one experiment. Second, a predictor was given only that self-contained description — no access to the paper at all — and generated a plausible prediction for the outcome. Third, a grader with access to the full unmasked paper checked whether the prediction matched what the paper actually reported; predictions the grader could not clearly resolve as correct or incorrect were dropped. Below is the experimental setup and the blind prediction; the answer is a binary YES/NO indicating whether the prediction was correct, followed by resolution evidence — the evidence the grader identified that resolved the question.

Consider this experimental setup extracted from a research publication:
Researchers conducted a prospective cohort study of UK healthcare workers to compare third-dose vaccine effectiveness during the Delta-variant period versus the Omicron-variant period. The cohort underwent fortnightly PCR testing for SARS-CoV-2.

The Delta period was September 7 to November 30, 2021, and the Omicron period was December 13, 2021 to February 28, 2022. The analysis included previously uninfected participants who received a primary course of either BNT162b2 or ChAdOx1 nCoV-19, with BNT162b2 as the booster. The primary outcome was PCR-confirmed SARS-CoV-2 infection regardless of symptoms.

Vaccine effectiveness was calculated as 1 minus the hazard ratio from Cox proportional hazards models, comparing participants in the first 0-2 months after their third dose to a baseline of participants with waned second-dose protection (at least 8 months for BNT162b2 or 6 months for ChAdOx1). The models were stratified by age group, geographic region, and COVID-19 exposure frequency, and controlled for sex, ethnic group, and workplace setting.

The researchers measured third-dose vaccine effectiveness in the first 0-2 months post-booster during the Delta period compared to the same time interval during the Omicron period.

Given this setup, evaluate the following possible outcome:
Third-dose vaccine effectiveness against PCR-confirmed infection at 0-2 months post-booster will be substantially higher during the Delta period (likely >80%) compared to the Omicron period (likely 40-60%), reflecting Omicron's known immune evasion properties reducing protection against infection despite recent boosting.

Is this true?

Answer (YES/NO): NO